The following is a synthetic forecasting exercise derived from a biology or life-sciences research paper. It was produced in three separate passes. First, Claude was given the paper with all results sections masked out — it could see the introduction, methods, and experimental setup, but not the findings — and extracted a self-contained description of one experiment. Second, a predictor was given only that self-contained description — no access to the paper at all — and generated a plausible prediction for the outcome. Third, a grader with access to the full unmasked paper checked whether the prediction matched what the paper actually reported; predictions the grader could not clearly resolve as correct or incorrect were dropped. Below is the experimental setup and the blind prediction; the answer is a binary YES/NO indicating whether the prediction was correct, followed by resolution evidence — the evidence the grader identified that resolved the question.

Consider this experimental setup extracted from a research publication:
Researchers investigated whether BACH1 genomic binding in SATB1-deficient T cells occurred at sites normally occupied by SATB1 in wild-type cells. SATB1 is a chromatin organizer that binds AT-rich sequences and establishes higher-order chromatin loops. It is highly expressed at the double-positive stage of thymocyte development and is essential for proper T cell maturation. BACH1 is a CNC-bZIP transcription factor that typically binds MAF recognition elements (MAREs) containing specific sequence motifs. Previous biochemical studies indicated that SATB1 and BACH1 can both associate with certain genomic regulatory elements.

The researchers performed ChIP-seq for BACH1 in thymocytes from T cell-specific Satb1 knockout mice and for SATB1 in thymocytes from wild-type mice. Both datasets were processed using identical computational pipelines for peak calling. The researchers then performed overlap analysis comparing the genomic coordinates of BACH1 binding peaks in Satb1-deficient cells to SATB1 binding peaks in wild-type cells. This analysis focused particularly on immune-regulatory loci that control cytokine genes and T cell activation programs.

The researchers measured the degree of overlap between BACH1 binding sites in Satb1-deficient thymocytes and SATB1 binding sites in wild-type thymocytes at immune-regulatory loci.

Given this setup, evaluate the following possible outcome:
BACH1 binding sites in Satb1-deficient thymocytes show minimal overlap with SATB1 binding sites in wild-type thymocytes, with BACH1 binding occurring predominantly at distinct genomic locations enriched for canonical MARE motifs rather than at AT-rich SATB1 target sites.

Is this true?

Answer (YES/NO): NO